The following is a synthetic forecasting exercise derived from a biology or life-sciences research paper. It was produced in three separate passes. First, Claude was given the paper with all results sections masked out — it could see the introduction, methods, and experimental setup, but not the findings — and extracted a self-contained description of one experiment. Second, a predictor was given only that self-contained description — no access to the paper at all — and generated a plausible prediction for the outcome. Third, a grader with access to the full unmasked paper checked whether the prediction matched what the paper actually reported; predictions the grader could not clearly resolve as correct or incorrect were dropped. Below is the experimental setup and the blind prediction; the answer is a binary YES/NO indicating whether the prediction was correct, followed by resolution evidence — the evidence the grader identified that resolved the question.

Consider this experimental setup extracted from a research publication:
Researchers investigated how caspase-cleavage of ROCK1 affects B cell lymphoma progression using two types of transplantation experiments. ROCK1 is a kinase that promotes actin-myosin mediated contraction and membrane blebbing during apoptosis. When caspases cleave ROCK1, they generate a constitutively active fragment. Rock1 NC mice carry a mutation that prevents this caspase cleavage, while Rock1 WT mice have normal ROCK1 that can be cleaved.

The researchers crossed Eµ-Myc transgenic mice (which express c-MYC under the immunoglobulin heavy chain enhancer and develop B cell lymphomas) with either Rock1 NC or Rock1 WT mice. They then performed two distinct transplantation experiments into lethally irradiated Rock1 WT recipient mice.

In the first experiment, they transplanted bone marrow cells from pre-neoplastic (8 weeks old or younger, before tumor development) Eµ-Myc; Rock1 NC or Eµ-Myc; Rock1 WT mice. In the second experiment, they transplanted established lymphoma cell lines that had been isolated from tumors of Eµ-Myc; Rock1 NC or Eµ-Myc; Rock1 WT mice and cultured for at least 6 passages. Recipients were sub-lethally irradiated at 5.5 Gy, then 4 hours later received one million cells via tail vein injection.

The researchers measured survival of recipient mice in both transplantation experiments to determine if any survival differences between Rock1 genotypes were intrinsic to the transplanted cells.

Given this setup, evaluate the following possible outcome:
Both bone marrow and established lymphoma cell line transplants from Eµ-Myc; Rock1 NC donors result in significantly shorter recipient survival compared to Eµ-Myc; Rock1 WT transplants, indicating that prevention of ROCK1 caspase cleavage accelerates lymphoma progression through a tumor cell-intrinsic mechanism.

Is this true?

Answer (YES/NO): NO